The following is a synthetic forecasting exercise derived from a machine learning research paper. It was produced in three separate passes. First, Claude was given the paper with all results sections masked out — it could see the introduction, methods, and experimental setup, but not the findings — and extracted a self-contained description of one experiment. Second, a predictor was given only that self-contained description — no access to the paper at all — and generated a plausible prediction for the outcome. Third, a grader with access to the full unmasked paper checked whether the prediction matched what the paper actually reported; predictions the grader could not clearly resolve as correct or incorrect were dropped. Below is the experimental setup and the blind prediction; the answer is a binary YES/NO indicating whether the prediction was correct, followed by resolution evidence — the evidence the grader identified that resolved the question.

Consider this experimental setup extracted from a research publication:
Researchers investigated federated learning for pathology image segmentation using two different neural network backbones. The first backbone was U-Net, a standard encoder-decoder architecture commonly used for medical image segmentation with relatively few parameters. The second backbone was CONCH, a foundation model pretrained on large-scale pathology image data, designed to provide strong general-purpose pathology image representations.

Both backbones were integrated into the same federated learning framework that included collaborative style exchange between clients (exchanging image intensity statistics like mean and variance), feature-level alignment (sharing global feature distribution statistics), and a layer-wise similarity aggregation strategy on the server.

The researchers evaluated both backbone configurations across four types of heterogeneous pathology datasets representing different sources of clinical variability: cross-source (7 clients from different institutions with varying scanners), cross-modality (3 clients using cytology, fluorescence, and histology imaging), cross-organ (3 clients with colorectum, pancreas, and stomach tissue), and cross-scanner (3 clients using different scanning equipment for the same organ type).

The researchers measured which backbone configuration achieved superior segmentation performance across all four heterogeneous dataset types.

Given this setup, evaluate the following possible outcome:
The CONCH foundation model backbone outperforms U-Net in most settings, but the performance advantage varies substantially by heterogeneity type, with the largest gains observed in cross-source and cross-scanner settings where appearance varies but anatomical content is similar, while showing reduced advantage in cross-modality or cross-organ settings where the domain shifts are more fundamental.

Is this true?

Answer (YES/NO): NO